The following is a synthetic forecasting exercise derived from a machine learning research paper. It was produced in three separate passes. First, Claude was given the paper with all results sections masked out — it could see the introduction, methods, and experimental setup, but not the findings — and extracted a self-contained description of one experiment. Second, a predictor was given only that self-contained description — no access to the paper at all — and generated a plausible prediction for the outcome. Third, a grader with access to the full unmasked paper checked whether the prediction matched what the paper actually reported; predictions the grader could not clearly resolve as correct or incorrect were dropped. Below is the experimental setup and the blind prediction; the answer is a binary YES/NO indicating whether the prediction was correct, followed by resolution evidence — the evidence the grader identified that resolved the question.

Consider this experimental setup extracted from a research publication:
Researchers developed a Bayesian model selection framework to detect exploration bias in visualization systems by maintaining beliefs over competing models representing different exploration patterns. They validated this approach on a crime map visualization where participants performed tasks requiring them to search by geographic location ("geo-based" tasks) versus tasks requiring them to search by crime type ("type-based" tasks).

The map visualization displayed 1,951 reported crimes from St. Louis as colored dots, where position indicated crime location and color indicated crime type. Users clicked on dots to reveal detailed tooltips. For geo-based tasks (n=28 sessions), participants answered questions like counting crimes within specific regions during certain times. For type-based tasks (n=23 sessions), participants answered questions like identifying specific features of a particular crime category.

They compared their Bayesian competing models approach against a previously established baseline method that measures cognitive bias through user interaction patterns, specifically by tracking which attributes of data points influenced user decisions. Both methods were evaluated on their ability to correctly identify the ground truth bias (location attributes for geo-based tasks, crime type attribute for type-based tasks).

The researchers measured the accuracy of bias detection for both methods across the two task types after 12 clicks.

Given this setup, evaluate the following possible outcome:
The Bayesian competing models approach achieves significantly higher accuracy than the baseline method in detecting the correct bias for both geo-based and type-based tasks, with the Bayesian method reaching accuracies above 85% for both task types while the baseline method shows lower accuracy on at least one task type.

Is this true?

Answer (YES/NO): NO